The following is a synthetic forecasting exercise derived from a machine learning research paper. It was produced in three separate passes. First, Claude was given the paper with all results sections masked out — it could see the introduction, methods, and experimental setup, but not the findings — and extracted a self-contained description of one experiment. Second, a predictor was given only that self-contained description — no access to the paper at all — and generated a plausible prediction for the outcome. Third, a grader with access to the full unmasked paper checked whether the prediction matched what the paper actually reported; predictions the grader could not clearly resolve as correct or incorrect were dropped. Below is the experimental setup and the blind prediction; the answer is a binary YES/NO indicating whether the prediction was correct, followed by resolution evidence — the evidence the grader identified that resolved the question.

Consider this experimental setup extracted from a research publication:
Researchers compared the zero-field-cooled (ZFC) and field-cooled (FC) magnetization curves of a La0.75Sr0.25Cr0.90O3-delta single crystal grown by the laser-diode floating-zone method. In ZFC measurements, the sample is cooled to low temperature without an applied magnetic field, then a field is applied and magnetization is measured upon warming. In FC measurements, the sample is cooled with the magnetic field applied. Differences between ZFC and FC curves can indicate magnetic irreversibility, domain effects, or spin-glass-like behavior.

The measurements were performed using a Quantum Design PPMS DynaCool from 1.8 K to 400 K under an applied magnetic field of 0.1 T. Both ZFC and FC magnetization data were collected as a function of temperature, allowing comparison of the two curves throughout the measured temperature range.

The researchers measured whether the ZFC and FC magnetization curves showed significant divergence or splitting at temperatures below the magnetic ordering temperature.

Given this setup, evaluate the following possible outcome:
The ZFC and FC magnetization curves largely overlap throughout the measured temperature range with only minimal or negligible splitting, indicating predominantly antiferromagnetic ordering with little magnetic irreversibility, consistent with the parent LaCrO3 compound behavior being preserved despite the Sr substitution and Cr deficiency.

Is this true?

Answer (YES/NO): NO